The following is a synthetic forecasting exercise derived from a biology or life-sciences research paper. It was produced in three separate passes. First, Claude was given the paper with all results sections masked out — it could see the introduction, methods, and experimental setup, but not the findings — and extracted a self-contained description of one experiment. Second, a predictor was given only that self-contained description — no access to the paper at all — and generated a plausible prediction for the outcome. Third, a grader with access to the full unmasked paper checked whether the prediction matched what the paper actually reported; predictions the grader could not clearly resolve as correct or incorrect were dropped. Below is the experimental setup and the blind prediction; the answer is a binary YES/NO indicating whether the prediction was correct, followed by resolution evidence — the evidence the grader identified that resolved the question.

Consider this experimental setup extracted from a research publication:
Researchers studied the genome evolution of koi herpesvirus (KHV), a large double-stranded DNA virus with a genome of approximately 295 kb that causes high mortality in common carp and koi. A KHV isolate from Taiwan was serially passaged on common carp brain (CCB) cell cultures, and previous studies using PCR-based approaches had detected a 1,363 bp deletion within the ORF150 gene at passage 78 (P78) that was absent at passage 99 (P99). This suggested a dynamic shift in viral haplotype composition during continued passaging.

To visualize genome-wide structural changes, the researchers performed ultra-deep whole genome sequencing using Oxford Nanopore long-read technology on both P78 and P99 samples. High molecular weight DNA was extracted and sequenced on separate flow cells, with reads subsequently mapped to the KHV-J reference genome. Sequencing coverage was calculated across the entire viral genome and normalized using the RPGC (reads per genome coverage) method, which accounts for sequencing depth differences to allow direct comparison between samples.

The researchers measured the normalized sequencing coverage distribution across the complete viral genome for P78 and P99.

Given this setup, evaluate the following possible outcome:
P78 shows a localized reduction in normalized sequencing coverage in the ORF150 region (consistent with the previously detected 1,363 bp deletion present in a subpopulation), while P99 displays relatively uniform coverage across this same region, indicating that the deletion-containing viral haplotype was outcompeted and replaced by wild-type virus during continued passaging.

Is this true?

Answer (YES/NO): NO